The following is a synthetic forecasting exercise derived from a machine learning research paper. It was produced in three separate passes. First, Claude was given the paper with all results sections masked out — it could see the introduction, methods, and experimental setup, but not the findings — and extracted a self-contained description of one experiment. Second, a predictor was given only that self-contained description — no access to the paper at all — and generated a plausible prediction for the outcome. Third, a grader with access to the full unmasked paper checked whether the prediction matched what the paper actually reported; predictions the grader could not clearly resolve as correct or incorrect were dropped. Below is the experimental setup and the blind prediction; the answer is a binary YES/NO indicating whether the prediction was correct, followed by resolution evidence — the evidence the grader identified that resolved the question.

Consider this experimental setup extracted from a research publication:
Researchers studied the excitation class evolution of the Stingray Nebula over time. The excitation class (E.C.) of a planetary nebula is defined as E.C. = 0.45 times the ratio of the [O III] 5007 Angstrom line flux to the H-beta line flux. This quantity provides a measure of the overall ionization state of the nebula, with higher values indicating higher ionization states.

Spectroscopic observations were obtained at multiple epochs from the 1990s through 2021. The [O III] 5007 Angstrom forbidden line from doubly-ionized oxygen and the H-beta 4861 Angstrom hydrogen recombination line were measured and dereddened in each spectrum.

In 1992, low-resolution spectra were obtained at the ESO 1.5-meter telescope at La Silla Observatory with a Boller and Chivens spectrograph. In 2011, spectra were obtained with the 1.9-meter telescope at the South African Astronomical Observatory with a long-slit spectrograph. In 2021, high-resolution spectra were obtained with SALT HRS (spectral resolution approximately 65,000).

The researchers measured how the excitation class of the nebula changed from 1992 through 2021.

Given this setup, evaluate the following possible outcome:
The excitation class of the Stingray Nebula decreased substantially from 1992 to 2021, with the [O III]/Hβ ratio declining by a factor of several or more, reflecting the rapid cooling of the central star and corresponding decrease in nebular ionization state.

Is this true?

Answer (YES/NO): NO